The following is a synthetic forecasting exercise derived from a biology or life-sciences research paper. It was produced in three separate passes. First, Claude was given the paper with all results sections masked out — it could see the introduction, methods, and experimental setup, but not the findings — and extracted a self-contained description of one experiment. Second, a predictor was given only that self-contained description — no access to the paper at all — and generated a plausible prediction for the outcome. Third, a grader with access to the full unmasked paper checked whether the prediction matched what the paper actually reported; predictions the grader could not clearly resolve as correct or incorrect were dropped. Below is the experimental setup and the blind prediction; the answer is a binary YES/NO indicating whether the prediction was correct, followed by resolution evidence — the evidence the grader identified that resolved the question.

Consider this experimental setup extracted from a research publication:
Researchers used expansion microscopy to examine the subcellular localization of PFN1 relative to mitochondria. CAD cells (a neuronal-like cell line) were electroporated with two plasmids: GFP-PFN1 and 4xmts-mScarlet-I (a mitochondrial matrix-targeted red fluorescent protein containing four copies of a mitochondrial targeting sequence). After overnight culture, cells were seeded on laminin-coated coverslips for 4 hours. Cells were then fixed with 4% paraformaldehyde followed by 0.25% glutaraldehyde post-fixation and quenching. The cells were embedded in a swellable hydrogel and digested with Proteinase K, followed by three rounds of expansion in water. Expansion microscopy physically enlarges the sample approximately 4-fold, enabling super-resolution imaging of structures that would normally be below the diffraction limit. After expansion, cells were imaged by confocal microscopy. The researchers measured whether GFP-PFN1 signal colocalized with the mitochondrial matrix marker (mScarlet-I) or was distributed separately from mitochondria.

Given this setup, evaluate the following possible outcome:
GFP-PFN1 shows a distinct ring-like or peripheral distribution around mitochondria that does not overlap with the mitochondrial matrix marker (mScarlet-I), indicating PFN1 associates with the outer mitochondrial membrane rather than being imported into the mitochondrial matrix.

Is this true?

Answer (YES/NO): NO